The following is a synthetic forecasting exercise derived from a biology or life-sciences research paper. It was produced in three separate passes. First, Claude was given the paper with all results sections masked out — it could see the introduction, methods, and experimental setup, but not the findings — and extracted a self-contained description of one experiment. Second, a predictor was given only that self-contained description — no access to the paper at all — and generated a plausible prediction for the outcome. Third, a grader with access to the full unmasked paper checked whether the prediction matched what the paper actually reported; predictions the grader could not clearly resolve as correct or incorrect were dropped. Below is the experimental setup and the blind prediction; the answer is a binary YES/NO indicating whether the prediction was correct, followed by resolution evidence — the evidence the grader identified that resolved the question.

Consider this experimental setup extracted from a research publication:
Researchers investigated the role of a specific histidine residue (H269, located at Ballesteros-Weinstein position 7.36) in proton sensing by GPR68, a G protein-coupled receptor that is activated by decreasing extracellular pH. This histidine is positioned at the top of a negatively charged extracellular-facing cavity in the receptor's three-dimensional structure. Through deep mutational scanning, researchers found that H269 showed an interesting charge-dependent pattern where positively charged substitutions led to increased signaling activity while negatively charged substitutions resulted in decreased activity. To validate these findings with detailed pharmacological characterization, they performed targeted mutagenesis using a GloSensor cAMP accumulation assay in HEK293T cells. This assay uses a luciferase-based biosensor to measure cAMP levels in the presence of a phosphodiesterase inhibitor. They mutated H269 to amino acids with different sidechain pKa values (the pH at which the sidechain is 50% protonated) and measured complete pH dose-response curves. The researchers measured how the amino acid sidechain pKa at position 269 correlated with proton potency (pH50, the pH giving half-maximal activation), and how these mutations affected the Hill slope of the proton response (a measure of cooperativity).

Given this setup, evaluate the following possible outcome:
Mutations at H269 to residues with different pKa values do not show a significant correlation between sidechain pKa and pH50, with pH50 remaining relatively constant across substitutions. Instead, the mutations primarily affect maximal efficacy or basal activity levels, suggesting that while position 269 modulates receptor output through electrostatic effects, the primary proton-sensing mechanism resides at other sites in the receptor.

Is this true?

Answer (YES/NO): NO